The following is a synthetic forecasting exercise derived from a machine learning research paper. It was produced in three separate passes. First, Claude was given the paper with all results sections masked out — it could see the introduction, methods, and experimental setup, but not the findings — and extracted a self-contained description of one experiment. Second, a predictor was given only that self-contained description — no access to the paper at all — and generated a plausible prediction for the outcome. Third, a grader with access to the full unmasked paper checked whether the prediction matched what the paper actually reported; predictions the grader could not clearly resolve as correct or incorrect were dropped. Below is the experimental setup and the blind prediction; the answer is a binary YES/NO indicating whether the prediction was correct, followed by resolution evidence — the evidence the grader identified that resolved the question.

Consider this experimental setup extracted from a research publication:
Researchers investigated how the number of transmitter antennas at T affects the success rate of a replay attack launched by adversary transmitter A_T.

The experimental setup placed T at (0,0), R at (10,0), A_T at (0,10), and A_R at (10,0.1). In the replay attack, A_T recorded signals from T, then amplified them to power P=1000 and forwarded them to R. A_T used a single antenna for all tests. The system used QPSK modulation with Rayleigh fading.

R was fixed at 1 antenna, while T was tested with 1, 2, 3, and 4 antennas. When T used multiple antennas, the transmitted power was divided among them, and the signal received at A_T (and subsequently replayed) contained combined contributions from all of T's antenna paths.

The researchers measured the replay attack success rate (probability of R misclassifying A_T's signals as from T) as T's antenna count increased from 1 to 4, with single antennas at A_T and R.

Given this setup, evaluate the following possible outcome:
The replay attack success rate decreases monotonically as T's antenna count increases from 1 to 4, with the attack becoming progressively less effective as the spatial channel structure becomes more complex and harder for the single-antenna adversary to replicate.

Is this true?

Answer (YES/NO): NO